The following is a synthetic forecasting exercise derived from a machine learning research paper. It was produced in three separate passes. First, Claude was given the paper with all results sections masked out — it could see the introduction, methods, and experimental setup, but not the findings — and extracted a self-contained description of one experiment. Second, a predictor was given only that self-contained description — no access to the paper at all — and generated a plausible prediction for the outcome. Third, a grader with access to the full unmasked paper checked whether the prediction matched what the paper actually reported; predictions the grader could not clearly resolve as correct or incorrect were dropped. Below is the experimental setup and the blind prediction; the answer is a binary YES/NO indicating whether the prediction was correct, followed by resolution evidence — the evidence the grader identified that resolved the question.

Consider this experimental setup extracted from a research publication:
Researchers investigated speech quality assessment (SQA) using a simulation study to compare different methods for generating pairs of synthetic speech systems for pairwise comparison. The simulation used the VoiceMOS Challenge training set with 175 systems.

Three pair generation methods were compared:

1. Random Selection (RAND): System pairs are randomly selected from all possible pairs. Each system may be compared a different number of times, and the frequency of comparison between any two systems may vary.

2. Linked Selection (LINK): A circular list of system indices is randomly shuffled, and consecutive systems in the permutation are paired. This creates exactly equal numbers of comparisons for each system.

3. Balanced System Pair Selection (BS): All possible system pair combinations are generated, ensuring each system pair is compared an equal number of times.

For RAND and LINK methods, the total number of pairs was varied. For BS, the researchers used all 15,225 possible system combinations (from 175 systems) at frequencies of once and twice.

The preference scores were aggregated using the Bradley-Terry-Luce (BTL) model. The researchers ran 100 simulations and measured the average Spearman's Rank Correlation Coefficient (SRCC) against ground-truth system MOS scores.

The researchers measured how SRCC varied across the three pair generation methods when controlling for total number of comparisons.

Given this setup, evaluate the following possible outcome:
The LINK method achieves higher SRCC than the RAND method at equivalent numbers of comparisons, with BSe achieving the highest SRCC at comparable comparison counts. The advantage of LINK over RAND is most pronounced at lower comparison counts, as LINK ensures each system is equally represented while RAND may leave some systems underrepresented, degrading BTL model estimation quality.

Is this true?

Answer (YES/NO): NO